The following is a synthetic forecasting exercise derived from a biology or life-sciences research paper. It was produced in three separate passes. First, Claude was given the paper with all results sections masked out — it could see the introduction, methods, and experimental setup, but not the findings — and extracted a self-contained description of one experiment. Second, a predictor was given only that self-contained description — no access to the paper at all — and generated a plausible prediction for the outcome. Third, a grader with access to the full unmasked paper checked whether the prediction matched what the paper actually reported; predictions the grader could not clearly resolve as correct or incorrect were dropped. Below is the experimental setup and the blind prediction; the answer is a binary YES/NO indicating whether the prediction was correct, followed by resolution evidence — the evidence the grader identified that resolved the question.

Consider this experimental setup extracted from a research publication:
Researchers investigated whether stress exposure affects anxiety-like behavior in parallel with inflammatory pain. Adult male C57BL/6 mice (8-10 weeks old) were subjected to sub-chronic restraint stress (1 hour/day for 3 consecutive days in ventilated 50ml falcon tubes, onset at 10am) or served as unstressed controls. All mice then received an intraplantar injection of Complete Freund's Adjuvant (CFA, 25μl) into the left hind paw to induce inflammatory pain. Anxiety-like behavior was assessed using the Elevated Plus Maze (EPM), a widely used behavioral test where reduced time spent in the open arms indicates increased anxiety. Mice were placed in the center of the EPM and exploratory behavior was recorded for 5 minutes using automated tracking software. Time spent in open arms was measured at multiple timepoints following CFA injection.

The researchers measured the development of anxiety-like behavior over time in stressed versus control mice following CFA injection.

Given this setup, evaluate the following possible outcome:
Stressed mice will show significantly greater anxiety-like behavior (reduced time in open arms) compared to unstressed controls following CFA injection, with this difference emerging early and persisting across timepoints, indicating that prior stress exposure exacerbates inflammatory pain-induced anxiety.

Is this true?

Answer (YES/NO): NO